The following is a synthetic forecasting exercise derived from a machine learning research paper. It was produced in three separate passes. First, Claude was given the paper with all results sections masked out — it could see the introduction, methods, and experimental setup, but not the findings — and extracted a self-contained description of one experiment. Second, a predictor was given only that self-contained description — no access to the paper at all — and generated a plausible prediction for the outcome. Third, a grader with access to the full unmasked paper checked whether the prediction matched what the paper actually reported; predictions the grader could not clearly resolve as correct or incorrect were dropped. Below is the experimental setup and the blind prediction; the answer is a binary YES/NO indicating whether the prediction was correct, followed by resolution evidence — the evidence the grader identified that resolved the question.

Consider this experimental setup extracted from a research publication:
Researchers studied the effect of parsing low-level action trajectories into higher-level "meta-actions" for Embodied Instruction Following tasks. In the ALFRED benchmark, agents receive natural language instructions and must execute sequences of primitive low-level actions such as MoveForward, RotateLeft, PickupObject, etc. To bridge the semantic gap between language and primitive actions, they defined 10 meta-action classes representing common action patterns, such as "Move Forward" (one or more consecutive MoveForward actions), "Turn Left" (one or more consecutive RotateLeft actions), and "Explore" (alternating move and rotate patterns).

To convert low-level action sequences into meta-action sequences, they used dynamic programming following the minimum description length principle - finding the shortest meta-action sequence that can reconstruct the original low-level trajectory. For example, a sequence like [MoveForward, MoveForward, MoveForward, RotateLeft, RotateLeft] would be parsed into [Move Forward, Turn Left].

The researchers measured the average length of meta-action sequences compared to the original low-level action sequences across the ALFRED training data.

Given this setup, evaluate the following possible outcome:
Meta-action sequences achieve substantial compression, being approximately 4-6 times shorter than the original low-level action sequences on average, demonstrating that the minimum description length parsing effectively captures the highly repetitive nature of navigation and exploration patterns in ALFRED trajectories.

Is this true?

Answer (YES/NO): YES